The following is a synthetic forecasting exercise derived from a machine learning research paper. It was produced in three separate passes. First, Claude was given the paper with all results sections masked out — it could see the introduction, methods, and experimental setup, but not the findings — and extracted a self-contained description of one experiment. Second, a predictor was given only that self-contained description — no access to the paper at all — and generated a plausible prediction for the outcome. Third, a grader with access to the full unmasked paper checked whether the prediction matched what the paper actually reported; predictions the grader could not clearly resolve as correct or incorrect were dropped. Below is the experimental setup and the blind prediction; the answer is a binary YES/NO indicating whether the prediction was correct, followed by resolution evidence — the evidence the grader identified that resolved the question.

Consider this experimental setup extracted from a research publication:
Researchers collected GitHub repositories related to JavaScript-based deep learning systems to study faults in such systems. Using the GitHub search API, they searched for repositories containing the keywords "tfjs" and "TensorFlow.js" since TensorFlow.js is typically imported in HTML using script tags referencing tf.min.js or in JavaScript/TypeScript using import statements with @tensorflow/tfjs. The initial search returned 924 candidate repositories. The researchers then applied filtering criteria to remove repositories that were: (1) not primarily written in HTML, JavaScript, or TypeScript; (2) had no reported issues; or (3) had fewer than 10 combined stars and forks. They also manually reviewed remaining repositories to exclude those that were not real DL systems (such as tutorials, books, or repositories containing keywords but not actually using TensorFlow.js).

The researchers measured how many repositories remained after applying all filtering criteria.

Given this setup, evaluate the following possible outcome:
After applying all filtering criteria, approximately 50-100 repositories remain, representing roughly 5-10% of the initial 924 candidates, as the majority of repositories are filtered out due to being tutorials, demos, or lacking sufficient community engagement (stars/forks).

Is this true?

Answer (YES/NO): YES